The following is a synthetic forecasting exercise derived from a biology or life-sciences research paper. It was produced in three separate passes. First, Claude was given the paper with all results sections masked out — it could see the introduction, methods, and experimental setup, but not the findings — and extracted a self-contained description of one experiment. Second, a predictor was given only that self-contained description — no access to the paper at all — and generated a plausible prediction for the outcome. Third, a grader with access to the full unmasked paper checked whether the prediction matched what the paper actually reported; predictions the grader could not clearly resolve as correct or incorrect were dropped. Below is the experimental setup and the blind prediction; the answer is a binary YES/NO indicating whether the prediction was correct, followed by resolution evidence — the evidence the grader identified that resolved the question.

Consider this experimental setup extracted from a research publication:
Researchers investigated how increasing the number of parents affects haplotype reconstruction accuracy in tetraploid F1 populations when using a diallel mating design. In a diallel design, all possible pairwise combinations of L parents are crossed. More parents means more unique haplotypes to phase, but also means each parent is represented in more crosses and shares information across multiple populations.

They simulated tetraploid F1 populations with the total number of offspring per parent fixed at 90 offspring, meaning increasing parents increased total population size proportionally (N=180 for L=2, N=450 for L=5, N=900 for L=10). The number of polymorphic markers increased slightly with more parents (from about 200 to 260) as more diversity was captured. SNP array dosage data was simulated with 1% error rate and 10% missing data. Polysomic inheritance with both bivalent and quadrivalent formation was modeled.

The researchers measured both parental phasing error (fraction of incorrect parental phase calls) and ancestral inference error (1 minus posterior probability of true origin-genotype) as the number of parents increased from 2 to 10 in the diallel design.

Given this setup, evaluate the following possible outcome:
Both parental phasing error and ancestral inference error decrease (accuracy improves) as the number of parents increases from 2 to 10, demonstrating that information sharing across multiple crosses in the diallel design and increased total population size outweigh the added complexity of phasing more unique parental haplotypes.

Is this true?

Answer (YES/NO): NO